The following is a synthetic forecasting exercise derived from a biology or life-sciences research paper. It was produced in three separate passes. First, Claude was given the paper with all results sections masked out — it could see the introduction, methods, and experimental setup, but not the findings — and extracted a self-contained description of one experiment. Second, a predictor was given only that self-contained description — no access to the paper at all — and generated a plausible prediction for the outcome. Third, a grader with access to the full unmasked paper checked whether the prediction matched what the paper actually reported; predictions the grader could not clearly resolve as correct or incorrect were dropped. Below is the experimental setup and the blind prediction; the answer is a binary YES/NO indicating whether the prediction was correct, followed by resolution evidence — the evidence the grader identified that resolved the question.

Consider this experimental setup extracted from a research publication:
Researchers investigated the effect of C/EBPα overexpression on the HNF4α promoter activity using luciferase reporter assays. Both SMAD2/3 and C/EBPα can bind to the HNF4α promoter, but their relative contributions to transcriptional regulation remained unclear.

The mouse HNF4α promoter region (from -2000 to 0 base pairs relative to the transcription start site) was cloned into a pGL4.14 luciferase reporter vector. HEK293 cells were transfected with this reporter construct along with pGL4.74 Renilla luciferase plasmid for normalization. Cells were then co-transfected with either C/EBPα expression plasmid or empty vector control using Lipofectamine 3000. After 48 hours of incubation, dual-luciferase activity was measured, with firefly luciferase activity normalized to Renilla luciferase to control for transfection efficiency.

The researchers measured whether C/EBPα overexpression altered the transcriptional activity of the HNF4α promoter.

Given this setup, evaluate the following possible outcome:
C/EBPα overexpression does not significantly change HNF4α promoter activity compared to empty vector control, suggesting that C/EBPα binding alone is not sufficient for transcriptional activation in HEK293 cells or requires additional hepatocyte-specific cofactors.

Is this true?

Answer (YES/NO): NO